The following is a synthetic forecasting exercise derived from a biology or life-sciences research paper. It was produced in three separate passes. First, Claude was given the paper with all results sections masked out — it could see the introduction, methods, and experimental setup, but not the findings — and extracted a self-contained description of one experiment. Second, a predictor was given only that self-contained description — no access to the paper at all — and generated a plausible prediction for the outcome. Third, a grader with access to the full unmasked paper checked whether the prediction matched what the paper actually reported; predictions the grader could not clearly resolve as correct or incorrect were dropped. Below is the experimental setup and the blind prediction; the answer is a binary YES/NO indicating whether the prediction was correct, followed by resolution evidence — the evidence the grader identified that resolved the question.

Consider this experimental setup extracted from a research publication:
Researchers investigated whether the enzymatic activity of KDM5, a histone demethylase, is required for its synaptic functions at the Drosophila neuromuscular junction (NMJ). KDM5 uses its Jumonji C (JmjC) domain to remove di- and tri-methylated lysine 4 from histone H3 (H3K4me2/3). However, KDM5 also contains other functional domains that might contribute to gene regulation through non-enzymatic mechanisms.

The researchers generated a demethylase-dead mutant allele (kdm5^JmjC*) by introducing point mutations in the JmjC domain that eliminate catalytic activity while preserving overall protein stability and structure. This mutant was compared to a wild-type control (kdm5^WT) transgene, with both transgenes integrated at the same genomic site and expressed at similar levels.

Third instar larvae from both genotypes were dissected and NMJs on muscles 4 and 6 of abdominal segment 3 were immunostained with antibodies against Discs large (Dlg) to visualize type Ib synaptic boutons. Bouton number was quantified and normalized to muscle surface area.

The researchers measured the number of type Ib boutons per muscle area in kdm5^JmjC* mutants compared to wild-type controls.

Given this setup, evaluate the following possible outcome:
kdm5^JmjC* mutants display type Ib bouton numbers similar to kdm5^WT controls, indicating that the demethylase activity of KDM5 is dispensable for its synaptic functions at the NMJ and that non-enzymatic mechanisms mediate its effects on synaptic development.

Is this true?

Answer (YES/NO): NO